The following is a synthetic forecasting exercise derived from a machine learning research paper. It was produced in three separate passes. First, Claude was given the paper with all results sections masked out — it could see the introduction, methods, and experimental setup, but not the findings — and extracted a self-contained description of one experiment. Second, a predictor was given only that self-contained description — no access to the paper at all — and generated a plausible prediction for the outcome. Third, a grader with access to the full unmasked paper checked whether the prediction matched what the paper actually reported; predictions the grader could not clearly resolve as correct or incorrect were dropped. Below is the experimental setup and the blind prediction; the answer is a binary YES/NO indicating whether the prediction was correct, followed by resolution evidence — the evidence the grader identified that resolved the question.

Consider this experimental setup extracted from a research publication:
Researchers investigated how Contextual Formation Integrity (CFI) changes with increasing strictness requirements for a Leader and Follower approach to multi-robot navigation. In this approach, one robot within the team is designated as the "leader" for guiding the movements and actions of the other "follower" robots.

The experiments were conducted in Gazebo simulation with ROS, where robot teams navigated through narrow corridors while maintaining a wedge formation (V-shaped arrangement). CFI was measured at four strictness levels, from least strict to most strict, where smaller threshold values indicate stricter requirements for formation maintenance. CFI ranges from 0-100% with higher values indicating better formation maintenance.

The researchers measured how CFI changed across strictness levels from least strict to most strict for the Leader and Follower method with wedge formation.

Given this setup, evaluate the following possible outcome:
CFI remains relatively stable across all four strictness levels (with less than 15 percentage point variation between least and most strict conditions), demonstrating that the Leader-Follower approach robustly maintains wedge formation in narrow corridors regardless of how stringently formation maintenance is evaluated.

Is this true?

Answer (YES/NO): NO